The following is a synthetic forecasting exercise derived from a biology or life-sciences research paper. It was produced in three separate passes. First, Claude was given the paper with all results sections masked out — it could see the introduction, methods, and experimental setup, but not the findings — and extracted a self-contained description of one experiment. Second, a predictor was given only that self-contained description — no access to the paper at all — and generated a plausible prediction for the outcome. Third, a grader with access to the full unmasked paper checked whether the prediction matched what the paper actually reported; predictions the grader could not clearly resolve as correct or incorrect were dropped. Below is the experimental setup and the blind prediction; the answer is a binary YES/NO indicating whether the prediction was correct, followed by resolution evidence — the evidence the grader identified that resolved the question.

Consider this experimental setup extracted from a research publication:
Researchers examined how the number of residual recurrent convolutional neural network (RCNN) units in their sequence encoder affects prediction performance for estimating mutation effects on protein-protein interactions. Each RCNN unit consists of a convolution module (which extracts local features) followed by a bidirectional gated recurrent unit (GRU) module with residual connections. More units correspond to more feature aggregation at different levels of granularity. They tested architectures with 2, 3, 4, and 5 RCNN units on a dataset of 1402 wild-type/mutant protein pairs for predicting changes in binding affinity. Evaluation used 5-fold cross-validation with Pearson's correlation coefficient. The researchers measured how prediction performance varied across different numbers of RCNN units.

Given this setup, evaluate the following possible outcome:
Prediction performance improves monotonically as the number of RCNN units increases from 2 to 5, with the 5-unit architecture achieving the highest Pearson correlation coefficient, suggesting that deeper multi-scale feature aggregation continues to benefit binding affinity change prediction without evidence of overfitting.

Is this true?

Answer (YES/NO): YES